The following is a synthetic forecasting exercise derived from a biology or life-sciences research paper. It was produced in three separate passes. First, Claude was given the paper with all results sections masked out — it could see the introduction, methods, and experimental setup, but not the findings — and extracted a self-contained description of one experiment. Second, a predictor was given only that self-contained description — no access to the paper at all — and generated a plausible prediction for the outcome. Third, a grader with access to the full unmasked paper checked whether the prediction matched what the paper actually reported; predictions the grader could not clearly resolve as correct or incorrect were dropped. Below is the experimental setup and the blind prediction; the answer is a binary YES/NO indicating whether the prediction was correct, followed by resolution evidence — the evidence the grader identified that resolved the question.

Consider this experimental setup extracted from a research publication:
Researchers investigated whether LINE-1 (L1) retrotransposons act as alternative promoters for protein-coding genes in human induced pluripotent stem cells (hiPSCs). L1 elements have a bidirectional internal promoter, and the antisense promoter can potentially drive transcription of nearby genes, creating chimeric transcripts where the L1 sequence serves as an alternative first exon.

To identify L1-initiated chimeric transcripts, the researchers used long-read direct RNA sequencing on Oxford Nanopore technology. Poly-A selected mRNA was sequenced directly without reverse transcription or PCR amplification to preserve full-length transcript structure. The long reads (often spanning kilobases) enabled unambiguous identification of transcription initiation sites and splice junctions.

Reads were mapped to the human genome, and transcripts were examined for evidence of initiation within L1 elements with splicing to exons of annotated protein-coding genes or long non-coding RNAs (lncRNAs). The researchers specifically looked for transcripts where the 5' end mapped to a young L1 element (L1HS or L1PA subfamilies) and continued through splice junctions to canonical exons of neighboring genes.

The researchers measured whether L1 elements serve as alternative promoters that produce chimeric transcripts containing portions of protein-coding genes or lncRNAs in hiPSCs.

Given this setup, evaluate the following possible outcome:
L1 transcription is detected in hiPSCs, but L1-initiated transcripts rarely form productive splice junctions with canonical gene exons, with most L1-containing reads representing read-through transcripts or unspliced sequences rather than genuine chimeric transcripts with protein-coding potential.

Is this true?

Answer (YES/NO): NO